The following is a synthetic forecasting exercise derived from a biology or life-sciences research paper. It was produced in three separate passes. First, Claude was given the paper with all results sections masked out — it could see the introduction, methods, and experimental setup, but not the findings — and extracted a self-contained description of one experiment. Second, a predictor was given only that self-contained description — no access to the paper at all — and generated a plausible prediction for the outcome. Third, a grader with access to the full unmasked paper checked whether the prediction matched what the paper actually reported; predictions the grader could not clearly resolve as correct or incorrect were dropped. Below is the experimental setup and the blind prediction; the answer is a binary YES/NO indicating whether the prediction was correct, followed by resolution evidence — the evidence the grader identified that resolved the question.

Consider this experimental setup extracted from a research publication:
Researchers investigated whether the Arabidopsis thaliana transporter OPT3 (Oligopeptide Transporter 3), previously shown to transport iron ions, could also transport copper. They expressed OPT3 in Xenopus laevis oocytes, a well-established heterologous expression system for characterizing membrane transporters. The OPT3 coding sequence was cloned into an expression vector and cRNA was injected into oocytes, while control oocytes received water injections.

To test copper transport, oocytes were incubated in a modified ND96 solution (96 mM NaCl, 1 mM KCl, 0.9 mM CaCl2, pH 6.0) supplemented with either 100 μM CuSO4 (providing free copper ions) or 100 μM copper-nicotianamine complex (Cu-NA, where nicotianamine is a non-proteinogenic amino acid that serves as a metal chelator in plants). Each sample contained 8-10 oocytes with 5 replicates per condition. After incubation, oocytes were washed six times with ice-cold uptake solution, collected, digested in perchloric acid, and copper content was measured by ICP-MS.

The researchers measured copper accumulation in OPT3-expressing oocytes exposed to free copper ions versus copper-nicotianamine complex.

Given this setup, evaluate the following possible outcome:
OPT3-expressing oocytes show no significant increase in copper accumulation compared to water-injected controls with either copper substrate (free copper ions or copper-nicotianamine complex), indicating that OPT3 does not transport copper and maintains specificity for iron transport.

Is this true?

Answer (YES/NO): NO